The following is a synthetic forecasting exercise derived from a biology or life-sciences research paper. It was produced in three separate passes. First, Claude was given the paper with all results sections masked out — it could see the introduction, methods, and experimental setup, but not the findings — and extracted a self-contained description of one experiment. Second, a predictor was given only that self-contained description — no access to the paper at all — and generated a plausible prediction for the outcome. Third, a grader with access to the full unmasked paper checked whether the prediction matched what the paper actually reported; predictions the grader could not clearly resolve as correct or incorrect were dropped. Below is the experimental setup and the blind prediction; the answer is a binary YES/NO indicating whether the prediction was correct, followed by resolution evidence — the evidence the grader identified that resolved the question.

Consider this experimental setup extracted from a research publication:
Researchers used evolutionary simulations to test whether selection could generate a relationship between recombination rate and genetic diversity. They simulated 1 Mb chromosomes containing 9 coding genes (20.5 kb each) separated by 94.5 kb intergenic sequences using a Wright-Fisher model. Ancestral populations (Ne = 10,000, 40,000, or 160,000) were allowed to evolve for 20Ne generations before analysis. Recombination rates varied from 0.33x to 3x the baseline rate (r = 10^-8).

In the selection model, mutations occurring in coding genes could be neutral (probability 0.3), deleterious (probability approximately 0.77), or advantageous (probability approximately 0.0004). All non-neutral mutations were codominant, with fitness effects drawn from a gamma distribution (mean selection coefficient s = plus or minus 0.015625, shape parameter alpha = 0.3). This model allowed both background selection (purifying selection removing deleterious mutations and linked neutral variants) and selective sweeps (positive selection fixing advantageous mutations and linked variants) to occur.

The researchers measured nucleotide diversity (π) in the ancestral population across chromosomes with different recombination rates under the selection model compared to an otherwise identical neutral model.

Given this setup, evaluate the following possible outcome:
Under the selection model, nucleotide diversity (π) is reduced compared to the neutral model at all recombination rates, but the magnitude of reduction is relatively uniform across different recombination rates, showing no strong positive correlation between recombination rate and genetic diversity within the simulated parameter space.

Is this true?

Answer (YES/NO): NO